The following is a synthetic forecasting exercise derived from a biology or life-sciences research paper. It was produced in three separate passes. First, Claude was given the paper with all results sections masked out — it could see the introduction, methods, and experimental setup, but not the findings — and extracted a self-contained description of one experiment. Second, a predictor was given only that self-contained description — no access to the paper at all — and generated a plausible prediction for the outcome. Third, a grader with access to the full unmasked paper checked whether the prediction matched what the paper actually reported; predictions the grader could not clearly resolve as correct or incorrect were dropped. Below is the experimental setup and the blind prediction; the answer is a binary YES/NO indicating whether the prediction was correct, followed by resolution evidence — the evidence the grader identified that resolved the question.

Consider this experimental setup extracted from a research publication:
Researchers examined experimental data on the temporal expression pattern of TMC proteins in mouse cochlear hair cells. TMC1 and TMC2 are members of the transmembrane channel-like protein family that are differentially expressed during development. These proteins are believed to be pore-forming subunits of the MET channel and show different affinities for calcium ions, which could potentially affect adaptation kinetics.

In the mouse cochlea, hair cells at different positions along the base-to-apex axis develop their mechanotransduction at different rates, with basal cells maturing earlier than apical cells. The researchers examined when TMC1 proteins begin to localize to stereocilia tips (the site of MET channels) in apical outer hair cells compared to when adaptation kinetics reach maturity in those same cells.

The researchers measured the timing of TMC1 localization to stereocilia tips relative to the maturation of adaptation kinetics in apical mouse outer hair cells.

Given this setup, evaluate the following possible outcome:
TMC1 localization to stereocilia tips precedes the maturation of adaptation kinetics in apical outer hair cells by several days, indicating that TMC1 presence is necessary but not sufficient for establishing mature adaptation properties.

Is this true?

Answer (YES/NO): NO